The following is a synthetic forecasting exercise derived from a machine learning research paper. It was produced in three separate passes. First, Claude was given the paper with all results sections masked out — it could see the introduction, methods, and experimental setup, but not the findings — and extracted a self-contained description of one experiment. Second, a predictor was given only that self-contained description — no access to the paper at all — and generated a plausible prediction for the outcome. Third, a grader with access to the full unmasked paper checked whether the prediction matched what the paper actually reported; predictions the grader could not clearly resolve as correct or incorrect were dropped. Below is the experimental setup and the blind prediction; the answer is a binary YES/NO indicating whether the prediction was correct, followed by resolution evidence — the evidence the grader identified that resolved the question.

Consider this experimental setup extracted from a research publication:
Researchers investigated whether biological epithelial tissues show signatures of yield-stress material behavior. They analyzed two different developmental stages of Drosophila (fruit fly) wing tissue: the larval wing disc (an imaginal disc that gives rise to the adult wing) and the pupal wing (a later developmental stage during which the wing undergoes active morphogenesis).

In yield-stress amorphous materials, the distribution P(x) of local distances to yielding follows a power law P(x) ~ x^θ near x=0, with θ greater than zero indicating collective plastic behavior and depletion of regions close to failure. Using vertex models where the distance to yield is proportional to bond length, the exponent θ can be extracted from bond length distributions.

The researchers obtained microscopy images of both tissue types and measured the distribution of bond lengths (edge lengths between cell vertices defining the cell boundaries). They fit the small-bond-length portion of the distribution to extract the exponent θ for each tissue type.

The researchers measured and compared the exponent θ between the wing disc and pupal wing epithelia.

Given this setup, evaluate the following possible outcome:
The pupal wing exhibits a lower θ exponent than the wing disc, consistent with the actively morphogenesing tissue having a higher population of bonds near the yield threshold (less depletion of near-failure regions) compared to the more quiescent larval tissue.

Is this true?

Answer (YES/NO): NO